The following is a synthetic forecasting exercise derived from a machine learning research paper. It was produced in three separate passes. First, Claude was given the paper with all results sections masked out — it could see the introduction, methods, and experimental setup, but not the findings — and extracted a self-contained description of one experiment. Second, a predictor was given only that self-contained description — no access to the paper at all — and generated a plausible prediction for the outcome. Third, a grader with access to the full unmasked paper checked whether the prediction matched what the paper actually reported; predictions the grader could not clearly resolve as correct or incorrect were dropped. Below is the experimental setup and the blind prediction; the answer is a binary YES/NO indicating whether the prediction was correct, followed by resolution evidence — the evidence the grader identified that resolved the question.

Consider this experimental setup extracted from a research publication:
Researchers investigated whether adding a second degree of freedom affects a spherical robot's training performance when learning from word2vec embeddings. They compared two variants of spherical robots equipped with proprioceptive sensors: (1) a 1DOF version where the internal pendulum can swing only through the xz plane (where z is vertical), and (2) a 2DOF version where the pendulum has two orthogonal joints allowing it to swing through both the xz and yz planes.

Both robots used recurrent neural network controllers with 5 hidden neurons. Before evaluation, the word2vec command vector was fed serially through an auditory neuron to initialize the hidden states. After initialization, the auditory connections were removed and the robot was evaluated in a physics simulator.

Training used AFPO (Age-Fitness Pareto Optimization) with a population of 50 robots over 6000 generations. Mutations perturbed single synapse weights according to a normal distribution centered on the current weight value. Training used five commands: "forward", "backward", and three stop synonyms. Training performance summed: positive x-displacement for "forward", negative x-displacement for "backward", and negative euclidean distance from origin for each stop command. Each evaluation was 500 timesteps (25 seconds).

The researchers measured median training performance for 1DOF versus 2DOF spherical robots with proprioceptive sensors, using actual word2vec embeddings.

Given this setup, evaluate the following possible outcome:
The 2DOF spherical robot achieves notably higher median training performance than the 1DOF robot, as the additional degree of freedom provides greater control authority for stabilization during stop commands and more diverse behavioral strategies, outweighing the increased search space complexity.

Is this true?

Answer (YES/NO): NO